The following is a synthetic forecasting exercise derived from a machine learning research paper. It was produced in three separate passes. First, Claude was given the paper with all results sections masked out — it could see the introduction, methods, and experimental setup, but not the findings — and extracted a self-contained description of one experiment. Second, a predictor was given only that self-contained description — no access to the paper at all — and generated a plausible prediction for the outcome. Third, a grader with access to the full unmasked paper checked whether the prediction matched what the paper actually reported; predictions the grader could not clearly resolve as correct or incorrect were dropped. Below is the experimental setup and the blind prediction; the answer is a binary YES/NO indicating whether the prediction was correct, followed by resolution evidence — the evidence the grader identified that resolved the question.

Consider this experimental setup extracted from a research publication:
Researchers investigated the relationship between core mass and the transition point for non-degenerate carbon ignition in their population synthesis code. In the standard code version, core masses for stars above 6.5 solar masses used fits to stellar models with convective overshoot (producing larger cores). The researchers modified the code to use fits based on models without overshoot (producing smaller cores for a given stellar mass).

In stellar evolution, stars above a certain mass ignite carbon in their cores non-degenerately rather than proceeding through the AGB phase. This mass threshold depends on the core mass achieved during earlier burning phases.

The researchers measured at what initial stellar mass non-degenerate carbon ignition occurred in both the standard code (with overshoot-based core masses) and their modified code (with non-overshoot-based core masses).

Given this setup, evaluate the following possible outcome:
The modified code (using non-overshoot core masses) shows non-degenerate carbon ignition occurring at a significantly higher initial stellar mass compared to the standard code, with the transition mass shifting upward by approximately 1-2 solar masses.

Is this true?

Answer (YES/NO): NO